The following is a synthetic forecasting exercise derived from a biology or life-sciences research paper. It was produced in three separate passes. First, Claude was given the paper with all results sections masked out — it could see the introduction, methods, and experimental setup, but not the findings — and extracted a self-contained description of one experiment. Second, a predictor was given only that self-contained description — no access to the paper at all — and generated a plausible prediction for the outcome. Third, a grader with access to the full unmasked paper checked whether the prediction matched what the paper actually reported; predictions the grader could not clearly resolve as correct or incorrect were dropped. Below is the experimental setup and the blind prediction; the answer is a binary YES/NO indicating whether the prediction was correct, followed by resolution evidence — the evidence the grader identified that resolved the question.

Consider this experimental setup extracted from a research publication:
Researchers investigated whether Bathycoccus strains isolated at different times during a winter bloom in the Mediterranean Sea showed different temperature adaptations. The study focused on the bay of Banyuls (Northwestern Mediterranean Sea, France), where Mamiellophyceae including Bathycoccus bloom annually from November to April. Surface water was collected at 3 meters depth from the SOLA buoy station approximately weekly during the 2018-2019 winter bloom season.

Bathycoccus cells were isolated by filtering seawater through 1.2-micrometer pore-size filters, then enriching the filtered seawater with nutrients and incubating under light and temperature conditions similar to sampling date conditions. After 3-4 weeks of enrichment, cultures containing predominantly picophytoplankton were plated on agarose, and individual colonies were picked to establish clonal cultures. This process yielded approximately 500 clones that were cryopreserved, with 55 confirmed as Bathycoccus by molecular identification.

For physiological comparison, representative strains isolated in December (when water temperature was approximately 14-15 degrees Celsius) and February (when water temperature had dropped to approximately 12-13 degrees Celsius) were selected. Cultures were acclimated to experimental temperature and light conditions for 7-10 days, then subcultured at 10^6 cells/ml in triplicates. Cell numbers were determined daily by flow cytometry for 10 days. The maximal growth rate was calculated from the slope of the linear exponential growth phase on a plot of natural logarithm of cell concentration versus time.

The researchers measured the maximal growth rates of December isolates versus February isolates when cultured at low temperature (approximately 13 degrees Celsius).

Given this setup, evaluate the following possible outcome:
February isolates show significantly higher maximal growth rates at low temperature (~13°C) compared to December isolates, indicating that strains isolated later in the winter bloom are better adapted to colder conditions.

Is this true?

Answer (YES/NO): YES